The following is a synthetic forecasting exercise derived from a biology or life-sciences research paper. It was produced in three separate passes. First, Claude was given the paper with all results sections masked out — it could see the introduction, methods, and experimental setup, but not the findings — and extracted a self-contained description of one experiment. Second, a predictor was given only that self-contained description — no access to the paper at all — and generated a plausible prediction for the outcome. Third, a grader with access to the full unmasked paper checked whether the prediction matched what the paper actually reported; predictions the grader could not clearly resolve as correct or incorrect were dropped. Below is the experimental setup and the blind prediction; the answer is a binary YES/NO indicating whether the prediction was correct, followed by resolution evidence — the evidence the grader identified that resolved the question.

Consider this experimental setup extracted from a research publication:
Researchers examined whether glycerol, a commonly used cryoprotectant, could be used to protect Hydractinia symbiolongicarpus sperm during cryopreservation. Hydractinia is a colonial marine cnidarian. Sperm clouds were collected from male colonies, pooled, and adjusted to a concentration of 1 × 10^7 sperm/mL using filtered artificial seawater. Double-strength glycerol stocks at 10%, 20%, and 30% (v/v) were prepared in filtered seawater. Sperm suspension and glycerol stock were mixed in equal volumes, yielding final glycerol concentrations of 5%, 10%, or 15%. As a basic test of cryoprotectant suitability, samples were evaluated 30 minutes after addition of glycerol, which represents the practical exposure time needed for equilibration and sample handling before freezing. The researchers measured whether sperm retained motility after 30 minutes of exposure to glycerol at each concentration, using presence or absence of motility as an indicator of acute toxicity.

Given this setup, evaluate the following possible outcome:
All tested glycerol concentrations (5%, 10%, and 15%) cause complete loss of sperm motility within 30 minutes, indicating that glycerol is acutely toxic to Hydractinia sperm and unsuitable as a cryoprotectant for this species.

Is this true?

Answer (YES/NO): YES